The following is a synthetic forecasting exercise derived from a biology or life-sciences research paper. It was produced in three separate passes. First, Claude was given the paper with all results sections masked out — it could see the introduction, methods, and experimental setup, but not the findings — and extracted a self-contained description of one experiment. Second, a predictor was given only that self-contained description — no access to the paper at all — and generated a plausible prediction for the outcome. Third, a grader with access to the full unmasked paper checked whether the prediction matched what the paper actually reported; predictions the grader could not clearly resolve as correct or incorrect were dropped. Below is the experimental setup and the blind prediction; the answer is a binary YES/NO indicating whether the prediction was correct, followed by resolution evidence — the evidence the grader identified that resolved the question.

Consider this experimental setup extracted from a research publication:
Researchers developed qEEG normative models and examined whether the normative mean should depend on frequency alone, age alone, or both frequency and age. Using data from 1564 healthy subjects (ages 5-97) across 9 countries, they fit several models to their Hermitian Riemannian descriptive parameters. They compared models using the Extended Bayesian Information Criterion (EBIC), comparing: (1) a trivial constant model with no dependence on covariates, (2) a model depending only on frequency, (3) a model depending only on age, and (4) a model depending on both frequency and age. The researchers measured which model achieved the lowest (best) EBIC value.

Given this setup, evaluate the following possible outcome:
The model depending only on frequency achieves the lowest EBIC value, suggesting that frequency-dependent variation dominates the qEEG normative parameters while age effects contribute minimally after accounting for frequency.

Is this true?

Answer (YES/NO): NO